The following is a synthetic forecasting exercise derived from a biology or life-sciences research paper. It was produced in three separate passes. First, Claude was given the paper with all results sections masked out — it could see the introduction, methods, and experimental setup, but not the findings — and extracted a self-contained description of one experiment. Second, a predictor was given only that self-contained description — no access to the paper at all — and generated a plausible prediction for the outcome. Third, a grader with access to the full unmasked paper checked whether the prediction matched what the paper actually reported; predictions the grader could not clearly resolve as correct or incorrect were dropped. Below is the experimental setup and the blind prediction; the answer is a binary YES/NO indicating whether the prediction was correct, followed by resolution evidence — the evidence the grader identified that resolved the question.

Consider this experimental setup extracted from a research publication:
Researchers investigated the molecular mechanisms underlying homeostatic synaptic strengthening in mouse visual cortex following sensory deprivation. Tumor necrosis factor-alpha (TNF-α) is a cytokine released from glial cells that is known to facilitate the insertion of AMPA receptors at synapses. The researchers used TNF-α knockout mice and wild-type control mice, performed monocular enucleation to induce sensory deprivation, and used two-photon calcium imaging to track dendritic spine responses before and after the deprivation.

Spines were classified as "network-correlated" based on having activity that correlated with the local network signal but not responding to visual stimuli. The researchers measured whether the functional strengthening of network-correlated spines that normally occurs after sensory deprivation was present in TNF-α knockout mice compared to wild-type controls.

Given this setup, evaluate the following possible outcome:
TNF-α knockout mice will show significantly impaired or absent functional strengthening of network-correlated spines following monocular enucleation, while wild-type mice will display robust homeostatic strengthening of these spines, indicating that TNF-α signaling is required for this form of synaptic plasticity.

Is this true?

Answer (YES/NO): NO